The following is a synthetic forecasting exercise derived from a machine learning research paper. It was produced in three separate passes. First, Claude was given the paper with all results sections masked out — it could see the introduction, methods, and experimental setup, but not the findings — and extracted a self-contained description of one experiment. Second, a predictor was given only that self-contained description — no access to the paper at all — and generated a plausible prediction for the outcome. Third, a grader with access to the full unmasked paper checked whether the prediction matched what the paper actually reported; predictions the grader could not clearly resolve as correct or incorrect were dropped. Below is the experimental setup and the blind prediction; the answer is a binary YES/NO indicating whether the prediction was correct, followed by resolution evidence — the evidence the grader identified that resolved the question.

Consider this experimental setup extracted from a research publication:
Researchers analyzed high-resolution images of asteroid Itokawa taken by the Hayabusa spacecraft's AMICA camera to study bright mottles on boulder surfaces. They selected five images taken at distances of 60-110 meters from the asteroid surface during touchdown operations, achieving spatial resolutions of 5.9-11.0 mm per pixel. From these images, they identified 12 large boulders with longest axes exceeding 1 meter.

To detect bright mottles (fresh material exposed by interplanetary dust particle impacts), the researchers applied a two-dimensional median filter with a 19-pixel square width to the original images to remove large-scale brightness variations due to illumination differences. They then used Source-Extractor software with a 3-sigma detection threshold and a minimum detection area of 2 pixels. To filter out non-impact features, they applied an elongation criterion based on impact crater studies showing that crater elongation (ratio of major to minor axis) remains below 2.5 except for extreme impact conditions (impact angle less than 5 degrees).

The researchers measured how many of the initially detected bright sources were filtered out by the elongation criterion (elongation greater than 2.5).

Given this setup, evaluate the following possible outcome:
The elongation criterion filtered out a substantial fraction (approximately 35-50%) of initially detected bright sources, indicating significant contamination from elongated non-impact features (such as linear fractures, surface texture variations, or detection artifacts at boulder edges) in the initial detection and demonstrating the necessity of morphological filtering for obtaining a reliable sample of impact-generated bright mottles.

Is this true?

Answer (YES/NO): NO